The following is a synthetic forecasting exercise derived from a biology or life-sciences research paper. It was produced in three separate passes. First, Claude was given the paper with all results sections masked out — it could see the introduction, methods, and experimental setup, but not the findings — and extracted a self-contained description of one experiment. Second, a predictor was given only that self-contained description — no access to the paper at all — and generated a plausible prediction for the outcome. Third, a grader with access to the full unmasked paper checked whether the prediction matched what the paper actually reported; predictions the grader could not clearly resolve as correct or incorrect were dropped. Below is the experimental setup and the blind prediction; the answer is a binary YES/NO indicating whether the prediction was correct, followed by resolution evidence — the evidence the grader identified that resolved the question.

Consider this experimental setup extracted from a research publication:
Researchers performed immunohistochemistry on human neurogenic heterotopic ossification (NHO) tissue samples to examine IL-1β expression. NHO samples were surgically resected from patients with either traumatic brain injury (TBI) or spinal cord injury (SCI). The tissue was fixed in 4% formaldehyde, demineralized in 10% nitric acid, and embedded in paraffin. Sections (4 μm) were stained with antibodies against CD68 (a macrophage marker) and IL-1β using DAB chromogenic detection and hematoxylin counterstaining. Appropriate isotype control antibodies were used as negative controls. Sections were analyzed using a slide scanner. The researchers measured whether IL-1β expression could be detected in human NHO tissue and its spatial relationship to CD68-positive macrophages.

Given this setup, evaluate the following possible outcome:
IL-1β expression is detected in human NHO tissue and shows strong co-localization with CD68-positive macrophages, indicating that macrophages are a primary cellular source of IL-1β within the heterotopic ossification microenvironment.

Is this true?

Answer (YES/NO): YES